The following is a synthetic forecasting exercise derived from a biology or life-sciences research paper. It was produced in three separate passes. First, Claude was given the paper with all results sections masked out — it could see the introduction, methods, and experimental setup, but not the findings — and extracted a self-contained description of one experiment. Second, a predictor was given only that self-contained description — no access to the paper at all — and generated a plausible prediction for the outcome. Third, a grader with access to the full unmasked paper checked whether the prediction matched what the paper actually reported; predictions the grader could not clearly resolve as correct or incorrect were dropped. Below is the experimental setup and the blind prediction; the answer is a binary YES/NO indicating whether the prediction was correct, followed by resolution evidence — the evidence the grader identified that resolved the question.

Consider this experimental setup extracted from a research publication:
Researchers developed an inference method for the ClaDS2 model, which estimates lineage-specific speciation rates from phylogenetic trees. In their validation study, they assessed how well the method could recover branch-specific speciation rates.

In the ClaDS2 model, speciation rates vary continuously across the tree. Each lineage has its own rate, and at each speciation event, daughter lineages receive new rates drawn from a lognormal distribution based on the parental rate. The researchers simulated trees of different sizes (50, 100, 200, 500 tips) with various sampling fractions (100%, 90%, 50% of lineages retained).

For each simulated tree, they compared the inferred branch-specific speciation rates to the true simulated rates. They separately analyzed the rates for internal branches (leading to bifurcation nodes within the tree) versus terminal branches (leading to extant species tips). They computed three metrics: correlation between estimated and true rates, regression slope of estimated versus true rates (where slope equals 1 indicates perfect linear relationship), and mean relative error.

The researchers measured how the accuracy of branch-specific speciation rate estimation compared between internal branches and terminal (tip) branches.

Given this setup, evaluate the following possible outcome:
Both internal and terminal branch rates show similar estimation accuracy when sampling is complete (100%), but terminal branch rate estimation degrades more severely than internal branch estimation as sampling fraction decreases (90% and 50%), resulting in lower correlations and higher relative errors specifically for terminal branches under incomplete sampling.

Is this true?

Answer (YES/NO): NO